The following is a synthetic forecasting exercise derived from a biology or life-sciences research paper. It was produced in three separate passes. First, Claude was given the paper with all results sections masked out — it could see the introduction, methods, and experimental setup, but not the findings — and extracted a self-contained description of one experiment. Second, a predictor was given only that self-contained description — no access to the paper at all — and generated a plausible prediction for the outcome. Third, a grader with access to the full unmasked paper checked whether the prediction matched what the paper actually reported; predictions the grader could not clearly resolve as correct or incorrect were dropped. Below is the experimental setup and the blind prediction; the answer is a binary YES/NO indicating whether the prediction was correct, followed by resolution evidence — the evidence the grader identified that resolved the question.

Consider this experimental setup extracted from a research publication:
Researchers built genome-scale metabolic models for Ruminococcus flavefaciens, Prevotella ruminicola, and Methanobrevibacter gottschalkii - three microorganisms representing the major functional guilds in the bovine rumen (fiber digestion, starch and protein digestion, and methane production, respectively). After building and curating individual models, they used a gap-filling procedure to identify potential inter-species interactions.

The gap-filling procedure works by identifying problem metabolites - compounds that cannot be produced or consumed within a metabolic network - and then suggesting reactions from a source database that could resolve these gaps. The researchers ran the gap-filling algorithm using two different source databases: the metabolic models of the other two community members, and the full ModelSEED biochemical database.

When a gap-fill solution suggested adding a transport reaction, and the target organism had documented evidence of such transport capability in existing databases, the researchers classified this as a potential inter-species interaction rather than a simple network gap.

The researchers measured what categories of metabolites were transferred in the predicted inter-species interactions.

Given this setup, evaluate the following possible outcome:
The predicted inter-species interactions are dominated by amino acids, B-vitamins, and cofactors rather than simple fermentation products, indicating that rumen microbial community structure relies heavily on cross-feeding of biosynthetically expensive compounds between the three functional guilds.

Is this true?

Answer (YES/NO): NO